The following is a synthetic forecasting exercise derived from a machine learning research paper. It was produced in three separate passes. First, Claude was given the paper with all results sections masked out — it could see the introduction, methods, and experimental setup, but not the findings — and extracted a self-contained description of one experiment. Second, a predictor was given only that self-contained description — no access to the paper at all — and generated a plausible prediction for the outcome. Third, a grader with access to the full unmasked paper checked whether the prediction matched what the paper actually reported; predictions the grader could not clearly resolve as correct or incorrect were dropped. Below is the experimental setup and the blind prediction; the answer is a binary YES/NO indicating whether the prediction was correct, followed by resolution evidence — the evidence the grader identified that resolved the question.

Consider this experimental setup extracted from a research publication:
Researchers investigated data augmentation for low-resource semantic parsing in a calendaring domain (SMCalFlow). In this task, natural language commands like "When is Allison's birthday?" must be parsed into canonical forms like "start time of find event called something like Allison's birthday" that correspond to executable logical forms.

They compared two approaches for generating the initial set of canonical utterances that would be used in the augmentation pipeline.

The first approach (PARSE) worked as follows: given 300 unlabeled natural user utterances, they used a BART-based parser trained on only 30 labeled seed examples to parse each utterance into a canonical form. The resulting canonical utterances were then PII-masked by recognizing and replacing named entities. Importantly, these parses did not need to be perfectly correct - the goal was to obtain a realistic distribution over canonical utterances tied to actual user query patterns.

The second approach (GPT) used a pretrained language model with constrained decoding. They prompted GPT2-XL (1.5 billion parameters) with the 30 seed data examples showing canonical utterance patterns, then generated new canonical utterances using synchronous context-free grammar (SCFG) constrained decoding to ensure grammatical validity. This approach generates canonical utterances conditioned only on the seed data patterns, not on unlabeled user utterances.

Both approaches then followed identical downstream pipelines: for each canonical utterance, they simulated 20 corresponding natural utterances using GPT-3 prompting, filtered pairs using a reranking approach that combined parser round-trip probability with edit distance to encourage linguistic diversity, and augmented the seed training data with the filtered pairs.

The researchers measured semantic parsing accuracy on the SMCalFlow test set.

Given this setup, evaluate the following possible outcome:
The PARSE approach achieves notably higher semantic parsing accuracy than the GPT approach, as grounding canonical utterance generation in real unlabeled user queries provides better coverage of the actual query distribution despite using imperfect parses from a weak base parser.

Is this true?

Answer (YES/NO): NO